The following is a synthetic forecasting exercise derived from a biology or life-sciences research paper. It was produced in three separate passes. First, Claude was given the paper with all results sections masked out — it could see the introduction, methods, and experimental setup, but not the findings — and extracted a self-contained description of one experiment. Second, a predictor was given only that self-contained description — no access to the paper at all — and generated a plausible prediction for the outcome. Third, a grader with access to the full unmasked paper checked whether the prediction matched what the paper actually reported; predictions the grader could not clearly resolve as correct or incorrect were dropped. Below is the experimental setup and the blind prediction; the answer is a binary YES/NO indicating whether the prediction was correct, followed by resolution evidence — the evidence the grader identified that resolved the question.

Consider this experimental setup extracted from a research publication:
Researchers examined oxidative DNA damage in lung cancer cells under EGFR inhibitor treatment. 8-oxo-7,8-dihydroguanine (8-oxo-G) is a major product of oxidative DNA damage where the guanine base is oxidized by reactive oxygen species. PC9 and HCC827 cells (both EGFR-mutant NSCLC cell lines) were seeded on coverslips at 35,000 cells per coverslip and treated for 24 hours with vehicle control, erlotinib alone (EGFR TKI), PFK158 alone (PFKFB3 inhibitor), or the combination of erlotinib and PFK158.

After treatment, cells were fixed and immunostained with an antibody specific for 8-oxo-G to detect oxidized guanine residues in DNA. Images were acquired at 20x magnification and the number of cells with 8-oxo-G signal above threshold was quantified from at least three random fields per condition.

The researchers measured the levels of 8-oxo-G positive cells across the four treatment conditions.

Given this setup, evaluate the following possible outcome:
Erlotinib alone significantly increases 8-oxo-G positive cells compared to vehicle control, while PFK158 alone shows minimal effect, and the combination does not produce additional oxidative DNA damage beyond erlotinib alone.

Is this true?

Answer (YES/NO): NO